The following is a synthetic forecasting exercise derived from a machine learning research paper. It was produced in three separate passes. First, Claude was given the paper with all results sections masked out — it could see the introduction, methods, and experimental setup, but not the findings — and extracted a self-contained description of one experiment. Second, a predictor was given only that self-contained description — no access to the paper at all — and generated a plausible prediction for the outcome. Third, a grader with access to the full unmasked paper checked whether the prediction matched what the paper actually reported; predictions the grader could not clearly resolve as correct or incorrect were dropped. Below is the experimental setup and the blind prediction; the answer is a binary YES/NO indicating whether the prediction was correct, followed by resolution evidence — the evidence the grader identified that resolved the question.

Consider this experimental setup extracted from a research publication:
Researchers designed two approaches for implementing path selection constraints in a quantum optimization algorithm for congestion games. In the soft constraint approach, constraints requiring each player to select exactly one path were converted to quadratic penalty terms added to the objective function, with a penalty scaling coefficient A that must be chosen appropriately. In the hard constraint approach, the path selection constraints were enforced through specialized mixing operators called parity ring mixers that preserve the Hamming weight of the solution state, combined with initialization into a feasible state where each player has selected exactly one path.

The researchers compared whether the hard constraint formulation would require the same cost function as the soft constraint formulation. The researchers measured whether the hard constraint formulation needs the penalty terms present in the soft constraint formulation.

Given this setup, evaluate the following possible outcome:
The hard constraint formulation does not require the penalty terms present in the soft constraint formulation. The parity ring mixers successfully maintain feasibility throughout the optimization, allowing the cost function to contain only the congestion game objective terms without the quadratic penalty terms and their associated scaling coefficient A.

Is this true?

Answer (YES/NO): YES